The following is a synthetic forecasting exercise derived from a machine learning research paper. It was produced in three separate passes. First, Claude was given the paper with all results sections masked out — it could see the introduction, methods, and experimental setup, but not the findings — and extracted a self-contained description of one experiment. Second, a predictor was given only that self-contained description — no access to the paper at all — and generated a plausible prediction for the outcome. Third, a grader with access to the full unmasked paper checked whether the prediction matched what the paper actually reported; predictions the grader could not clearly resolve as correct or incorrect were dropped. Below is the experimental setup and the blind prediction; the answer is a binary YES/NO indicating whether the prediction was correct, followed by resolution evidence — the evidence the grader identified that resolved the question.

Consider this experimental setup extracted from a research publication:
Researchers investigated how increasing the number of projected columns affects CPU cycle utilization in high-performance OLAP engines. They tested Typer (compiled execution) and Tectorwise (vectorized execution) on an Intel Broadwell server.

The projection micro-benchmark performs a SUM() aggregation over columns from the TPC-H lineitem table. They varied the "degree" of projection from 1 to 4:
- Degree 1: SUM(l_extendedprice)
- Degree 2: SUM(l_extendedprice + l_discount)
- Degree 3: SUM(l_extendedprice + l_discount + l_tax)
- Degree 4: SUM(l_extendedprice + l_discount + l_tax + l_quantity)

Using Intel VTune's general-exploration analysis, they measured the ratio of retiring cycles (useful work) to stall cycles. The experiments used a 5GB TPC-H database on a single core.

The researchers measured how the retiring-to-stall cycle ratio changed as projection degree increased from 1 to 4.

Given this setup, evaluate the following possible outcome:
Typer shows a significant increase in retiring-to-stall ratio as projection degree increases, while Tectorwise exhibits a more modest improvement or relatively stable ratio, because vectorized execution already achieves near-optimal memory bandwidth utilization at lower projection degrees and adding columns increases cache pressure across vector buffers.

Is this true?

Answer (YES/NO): NO